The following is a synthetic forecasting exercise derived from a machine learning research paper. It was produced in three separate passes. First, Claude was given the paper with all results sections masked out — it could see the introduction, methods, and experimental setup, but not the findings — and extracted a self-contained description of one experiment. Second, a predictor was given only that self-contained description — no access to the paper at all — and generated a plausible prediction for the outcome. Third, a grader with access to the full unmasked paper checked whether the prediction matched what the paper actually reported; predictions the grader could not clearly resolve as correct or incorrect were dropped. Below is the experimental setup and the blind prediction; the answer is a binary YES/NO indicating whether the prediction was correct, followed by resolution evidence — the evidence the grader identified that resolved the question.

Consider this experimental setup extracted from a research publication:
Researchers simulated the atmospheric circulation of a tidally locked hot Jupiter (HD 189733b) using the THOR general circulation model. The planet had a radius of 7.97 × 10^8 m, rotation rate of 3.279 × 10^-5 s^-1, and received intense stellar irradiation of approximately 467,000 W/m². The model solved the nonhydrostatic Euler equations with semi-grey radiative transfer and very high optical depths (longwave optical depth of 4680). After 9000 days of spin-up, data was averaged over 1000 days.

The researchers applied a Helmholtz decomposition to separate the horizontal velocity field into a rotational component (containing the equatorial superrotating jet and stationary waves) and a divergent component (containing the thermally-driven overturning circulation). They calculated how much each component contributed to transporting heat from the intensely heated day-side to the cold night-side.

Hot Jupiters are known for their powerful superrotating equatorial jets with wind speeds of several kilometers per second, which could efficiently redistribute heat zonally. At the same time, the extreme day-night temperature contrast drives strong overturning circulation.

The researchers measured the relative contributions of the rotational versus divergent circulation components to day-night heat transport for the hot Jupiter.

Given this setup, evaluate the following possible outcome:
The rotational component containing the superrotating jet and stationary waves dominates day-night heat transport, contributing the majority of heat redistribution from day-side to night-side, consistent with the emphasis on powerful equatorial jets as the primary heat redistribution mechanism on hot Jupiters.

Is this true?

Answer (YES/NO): NO